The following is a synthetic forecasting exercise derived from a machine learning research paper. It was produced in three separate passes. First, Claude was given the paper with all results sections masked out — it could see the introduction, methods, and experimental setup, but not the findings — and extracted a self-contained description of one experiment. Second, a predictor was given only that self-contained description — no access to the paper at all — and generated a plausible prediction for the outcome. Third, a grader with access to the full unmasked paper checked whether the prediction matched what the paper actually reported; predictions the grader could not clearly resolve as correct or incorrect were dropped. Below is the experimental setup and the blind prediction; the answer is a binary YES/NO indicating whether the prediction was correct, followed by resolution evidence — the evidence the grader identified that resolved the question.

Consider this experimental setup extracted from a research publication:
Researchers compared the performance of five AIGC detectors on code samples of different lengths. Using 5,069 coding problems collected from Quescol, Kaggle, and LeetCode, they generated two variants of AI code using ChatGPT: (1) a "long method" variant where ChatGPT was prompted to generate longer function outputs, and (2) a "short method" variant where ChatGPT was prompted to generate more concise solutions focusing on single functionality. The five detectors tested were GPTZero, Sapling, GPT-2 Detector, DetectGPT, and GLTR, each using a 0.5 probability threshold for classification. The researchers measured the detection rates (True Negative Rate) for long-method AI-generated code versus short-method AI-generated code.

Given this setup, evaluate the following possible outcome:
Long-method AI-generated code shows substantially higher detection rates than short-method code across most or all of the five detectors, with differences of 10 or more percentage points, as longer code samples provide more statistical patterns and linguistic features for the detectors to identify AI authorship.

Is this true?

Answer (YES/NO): NO